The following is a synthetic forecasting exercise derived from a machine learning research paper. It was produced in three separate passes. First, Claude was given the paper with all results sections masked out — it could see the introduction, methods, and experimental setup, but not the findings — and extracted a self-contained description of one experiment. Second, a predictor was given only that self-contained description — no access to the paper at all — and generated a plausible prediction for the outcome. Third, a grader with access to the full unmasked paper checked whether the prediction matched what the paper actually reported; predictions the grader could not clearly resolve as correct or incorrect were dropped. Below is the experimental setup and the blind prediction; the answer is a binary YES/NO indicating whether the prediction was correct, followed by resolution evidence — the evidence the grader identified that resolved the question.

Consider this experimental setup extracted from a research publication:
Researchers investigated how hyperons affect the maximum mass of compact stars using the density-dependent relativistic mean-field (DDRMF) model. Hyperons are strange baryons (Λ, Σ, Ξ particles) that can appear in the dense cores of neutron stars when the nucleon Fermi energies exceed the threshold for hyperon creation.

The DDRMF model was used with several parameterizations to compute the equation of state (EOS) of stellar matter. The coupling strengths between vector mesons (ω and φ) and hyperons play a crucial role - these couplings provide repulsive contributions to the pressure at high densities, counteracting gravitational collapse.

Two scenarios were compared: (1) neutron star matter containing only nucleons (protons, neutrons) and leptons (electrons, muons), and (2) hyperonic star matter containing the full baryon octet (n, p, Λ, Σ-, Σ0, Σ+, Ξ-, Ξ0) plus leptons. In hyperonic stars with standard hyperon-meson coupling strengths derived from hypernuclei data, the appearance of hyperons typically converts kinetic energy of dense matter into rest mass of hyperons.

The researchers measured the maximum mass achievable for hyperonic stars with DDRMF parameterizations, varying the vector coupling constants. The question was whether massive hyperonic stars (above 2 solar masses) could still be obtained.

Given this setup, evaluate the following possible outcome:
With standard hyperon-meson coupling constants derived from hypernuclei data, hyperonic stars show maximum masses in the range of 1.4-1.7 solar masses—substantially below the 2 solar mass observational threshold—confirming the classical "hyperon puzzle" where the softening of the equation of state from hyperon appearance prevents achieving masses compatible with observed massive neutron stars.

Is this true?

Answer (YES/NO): NO